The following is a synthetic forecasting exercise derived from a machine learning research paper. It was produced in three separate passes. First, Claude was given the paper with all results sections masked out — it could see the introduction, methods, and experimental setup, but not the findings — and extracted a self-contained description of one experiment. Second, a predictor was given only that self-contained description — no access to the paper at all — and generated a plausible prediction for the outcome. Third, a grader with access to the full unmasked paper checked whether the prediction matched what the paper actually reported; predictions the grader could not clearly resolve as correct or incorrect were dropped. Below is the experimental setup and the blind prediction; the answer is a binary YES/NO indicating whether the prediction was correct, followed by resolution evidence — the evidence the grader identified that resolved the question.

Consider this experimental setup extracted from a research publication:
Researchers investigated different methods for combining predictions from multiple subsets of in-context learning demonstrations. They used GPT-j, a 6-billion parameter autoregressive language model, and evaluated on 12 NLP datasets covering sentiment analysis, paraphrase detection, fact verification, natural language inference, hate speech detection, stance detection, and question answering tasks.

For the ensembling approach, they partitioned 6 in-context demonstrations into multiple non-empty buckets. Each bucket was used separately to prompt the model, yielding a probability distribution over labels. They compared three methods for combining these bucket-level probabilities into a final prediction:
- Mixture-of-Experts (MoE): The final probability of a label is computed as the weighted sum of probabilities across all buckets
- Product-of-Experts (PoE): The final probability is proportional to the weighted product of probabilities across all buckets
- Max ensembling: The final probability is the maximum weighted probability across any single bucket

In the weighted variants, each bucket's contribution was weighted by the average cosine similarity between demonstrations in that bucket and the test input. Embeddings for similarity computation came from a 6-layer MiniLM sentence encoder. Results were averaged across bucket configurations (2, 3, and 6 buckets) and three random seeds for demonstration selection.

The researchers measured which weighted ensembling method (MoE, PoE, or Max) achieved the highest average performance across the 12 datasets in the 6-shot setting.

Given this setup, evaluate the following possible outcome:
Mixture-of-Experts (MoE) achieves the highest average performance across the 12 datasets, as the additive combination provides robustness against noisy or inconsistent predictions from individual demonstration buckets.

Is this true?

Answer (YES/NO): NO